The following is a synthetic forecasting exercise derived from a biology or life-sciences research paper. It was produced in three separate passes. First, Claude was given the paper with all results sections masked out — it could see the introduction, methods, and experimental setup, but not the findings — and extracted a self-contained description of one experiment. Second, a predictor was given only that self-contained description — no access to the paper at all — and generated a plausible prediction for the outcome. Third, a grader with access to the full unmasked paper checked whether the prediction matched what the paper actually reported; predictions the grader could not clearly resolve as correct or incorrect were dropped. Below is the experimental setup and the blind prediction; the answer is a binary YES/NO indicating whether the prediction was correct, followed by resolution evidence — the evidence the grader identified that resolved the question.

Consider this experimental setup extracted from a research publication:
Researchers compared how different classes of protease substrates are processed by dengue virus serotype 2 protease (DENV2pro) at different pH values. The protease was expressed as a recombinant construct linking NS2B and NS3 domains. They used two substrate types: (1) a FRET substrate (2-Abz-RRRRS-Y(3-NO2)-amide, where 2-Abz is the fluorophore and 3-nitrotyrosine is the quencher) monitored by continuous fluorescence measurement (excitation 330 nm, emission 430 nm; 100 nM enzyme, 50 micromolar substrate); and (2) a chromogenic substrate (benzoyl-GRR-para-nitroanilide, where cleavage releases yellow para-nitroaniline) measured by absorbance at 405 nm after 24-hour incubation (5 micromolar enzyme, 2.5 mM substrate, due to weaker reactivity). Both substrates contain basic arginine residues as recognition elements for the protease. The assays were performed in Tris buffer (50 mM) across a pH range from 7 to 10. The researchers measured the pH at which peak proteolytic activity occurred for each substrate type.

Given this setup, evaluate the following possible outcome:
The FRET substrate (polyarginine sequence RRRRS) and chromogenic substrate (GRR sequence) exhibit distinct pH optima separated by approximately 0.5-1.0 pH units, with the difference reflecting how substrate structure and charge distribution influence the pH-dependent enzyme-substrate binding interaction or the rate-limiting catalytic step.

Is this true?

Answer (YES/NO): YES